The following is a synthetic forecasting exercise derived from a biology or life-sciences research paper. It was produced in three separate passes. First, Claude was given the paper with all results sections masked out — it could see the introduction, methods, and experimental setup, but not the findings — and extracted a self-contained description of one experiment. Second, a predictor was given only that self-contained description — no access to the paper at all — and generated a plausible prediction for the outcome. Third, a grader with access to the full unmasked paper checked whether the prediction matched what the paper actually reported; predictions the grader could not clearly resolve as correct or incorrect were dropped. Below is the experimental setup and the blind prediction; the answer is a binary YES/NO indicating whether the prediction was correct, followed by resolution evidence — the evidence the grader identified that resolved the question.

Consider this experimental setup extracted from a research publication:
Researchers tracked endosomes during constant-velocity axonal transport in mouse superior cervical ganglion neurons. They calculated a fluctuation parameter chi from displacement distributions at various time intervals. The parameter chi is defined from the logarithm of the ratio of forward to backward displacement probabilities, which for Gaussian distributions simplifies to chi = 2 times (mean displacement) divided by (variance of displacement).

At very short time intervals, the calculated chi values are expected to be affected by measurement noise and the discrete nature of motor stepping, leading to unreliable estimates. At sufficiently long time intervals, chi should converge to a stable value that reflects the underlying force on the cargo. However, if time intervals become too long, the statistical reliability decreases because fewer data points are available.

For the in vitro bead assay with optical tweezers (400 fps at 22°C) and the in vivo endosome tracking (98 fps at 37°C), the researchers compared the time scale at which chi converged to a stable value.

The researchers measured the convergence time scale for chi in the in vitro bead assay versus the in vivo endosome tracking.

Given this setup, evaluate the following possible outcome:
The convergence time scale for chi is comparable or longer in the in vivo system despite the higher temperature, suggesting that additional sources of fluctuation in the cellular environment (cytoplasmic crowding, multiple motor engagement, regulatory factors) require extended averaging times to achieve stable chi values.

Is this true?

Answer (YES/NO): YES